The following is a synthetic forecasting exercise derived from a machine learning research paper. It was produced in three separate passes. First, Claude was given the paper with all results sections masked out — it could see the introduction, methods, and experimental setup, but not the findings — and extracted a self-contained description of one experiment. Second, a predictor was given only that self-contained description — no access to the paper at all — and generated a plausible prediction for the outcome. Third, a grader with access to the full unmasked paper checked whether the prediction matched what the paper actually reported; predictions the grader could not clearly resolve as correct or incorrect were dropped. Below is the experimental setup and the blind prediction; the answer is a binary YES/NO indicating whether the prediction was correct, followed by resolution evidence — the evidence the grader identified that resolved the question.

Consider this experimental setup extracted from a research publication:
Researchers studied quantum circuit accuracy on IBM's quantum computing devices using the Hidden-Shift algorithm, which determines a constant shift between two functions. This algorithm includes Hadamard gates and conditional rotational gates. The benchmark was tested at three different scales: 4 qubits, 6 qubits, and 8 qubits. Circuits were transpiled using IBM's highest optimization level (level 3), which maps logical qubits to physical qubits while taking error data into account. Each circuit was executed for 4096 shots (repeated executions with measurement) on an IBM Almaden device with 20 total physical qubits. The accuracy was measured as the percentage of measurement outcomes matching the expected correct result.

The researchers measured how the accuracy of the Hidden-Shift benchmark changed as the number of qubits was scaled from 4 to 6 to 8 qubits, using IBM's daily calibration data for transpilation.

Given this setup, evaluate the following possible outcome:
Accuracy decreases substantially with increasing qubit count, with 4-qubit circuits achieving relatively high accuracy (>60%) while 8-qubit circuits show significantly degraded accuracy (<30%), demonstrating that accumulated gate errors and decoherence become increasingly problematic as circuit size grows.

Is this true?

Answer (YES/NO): NO